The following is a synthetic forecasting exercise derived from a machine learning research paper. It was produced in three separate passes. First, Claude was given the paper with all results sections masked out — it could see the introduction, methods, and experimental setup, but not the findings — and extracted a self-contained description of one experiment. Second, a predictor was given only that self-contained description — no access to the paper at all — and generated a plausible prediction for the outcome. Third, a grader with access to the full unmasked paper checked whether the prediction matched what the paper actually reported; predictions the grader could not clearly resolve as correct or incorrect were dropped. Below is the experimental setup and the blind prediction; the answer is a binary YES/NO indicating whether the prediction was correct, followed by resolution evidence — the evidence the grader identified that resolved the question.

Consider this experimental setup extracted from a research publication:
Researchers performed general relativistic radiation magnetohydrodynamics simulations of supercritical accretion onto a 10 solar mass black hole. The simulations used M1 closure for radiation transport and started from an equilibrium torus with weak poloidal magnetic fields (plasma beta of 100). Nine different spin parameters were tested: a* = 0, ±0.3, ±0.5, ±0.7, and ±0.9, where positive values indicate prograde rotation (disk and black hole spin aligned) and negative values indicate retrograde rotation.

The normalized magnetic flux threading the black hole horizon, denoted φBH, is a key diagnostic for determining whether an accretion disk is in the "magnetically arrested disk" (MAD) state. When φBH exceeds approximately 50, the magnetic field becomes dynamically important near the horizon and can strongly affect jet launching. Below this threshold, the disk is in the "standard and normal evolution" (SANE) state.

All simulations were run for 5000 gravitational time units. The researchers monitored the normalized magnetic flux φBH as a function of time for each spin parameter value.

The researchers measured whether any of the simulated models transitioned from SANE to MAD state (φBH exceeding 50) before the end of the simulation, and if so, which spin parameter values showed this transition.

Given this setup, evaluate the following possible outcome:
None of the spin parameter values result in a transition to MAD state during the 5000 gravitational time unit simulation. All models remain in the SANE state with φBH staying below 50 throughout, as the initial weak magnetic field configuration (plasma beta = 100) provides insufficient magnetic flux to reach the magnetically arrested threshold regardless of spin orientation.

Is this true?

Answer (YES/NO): NO